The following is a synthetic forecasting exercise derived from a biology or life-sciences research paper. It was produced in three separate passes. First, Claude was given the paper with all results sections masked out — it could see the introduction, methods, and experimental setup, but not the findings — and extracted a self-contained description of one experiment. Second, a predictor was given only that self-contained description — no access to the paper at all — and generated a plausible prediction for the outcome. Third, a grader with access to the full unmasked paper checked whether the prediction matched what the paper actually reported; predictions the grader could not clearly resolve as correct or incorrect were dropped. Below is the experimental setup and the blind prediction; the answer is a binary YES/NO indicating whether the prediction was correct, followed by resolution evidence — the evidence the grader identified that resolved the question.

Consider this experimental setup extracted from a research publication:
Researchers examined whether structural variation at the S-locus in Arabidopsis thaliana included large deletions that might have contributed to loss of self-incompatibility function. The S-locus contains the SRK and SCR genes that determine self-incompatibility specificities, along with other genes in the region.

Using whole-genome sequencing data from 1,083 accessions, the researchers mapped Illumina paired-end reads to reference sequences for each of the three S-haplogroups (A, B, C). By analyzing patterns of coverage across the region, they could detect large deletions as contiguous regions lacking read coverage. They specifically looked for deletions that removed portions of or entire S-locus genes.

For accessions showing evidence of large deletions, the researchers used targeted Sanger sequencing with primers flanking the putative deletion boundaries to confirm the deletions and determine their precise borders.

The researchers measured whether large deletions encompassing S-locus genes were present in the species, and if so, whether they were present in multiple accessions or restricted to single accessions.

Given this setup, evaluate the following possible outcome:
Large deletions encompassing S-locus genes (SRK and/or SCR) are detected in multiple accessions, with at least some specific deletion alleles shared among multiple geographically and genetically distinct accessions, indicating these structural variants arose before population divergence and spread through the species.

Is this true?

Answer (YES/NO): YES